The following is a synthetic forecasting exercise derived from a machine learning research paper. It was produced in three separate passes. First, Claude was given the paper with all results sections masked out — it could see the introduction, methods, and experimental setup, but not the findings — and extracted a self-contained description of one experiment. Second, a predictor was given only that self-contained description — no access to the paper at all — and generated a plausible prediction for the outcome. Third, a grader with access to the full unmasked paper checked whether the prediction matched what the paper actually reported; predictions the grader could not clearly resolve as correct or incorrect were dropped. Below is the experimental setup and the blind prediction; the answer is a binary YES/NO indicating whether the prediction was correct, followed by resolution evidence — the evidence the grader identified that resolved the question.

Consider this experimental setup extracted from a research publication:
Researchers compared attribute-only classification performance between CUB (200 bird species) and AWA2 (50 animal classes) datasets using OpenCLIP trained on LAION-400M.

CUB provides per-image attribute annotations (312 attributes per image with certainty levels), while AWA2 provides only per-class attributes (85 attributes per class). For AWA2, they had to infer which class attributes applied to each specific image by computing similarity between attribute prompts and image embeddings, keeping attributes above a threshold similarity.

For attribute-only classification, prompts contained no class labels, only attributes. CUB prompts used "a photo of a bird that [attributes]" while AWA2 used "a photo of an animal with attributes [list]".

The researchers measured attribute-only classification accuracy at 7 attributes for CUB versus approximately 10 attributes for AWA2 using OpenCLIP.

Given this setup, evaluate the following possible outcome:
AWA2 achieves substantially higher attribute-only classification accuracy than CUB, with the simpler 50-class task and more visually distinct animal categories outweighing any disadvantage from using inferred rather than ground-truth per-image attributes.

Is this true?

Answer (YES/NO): YES